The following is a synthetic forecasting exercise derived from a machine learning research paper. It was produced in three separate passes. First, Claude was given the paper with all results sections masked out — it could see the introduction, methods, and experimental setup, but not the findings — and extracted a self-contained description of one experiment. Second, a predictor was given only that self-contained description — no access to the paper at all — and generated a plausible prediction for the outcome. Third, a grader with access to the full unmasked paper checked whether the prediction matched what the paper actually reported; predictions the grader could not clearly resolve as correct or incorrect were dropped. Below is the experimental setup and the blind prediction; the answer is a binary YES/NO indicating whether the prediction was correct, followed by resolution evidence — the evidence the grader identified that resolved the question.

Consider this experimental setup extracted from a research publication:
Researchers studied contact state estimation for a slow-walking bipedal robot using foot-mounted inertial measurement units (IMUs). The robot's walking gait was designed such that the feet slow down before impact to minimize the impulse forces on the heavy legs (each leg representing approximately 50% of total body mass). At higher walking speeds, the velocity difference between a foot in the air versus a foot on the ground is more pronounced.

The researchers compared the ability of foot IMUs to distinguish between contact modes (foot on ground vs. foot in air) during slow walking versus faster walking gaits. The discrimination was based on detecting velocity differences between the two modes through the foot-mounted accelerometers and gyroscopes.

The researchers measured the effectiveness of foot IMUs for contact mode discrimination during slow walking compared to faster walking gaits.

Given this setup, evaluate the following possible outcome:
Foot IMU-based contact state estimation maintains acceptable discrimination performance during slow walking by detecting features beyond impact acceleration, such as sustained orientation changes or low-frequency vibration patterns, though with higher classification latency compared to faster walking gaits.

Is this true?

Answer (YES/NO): NO